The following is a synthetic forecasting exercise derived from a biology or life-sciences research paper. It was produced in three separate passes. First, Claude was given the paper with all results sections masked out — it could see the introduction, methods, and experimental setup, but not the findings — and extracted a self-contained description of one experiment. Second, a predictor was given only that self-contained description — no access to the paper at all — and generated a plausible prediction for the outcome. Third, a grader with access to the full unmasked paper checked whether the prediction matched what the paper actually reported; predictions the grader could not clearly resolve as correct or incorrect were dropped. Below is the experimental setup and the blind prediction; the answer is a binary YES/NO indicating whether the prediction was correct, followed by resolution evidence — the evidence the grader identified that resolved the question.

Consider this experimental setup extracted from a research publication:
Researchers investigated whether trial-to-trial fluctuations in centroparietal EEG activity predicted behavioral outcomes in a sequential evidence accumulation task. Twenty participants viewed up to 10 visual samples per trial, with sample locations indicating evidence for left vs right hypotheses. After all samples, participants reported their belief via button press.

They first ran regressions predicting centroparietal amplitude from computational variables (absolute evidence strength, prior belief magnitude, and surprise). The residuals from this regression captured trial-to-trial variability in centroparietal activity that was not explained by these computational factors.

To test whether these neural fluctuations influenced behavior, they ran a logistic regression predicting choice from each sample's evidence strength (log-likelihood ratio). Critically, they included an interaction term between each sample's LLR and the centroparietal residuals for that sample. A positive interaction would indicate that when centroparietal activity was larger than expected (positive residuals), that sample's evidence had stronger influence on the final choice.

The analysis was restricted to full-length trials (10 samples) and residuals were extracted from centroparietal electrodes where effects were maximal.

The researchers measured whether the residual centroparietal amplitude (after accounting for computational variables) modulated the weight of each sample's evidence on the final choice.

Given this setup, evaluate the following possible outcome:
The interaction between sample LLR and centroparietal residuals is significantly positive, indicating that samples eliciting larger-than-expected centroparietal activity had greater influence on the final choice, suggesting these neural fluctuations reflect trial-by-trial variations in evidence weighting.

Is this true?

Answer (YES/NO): YES